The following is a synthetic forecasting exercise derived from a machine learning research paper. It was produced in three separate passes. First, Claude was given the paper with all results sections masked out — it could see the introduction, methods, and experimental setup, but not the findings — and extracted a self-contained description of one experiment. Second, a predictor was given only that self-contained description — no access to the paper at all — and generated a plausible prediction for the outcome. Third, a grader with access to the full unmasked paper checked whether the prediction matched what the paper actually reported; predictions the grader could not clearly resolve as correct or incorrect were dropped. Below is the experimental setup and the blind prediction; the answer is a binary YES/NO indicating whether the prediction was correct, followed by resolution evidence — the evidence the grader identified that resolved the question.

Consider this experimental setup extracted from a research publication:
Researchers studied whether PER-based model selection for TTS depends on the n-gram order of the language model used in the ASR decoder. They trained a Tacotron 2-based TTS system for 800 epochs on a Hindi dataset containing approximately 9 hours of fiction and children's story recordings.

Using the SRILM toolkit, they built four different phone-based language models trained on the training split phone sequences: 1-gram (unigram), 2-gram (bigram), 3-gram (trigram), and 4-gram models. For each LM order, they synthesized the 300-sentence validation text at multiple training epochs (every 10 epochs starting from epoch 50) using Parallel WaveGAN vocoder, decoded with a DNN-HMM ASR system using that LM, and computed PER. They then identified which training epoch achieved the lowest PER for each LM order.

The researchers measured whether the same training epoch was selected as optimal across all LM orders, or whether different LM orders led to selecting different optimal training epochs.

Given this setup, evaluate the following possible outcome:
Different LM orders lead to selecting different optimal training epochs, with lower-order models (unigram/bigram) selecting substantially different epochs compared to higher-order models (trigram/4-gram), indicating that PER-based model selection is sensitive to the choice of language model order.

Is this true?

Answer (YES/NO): NO